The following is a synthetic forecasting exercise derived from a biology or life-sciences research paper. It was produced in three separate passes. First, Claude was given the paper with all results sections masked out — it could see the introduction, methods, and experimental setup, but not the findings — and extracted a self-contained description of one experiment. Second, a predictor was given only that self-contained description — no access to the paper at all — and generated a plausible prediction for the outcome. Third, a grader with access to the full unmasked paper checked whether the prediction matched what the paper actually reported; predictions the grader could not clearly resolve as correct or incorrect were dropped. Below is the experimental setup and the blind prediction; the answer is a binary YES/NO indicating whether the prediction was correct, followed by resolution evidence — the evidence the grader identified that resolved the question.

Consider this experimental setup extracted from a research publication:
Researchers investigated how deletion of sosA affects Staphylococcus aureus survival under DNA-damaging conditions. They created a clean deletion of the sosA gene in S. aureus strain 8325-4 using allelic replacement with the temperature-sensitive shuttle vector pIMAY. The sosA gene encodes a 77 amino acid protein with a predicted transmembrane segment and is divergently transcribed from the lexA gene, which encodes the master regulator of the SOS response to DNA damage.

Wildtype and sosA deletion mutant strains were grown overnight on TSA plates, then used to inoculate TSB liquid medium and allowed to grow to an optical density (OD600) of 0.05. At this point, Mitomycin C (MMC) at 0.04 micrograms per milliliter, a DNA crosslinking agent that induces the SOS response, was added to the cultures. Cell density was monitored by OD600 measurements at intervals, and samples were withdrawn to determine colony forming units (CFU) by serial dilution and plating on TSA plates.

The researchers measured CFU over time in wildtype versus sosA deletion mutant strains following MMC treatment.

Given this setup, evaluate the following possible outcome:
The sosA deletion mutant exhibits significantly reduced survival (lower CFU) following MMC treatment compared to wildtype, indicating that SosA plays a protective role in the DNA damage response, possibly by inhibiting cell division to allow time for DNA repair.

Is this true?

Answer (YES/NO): YES